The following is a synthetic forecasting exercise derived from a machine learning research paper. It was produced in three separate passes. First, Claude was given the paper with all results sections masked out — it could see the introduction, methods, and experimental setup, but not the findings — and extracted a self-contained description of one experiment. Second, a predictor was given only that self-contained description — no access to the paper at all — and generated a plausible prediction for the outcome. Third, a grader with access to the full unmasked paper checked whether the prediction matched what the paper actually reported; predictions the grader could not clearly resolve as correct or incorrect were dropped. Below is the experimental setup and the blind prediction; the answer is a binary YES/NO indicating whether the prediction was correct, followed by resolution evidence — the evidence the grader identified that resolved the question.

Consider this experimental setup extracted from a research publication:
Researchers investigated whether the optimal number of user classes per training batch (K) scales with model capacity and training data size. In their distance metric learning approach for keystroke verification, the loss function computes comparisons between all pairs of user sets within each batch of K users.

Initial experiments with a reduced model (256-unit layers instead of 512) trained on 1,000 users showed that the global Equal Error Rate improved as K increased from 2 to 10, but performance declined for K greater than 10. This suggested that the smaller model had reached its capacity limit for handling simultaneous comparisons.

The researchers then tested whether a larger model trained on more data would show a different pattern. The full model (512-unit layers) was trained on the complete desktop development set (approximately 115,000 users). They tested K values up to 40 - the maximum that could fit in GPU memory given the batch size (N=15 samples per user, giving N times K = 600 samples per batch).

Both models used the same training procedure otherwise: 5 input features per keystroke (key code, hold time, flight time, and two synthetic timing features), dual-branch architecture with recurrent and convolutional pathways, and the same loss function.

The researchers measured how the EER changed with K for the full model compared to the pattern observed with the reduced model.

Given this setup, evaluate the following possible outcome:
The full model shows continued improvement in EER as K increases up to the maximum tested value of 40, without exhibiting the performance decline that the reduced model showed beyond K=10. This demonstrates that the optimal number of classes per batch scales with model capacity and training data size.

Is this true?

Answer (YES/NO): YES